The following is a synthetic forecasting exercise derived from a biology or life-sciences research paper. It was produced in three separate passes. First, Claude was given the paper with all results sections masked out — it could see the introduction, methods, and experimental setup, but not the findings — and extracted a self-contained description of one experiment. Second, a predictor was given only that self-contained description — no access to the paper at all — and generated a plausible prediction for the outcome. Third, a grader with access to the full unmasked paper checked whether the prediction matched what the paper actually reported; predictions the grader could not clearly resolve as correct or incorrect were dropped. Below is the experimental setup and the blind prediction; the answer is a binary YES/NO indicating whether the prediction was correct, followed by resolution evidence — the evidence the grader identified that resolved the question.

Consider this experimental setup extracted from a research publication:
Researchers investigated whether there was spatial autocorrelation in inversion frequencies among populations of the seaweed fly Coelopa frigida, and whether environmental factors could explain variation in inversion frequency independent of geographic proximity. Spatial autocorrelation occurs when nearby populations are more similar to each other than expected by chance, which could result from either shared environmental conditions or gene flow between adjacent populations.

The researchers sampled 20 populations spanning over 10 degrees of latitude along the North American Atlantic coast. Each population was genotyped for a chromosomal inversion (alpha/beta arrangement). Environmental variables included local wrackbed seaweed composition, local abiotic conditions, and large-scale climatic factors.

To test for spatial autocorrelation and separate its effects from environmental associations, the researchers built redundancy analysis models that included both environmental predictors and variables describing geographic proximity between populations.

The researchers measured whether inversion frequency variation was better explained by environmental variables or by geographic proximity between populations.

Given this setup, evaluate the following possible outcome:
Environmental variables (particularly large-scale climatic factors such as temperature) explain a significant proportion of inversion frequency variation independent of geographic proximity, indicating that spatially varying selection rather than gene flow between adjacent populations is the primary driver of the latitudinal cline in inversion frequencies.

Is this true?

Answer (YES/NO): NO